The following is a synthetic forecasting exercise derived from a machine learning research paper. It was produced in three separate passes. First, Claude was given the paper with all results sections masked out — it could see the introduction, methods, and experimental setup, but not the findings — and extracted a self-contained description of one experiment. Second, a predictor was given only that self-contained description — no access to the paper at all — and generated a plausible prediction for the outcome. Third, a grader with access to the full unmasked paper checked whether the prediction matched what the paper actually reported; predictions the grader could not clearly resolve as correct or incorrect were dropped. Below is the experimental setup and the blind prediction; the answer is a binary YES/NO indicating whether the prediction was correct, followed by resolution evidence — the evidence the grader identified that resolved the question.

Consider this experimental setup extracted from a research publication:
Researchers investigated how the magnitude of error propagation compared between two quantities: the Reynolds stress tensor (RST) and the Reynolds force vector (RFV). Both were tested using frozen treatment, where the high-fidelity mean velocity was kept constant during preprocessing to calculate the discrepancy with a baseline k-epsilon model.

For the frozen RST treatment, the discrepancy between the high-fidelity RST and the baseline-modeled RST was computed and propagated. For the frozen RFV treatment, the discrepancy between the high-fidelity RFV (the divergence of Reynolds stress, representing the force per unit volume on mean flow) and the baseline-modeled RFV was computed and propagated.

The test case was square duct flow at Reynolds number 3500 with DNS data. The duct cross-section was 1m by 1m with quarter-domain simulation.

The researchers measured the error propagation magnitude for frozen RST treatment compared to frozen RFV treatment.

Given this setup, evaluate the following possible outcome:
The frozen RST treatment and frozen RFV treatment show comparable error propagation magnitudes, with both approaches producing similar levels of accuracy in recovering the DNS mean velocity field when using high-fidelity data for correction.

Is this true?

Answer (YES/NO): NO